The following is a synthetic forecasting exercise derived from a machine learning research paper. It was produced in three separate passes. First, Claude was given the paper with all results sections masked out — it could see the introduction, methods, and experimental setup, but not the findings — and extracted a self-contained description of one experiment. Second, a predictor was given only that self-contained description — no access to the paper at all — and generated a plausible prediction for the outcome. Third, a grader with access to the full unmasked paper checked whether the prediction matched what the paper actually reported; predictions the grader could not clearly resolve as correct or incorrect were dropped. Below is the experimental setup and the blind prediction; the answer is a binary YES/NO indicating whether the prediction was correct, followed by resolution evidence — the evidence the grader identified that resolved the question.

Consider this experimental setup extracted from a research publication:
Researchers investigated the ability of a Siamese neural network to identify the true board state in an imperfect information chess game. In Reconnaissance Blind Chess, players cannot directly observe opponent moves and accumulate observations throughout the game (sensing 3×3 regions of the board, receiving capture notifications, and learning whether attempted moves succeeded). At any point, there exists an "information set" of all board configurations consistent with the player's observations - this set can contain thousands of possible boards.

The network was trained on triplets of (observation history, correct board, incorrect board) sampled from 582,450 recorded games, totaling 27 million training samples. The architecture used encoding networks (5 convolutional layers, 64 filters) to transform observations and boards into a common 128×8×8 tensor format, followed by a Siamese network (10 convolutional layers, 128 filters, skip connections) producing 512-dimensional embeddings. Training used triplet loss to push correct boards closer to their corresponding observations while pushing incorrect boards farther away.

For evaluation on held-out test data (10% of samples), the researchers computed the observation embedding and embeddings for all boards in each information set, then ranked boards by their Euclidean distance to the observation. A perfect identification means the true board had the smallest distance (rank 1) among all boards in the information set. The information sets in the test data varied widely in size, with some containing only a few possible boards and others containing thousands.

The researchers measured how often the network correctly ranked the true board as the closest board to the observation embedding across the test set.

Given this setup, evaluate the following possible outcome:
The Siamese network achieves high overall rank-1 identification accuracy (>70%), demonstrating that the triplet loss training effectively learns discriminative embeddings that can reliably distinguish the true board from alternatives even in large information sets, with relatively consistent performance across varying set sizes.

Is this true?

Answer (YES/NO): NO